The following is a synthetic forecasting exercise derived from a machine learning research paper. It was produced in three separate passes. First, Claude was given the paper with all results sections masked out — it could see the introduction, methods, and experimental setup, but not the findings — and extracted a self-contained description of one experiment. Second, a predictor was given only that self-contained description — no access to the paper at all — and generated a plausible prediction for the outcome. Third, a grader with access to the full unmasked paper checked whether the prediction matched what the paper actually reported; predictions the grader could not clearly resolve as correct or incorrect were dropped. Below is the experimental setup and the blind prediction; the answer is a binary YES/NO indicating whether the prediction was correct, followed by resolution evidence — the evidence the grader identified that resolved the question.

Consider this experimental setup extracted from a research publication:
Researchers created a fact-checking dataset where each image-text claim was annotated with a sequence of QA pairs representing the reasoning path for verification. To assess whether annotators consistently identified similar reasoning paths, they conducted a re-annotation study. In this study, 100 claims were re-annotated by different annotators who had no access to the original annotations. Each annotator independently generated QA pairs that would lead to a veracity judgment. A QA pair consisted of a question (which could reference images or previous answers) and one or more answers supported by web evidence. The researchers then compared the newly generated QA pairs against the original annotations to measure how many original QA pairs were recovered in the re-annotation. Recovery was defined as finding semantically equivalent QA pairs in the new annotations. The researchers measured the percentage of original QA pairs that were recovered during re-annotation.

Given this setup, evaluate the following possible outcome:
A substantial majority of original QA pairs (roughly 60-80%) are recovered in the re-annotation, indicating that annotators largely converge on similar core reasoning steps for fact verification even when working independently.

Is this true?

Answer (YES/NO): YES